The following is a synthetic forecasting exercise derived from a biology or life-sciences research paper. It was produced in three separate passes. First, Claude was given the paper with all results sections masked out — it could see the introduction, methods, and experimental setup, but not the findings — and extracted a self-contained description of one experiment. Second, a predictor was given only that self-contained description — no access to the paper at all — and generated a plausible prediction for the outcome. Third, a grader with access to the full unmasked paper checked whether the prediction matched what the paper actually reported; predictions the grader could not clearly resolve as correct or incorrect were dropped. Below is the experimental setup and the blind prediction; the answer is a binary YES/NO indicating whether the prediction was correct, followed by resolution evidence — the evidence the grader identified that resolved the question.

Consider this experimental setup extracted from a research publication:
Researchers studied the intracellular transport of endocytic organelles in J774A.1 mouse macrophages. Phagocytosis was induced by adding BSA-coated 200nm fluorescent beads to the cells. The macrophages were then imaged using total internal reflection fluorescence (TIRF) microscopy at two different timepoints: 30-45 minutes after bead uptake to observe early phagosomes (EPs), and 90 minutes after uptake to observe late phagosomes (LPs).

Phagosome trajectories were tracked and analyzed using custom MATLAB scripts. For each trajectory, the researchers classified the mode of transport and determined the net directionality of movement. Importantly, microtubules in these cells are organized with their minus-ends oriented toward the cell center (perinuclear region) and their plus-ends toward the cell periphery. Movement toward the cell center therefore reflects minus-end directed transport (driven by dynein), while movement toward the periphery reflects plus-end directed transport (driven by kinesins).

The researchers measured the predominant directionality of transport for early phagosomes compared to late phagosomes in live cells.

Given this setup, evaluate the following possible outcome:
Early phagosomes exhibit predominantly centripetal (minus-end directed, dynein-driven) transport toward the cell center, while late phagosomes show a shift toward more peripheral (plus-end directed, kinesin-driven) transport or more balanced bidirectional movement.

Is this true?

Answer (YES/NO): YES